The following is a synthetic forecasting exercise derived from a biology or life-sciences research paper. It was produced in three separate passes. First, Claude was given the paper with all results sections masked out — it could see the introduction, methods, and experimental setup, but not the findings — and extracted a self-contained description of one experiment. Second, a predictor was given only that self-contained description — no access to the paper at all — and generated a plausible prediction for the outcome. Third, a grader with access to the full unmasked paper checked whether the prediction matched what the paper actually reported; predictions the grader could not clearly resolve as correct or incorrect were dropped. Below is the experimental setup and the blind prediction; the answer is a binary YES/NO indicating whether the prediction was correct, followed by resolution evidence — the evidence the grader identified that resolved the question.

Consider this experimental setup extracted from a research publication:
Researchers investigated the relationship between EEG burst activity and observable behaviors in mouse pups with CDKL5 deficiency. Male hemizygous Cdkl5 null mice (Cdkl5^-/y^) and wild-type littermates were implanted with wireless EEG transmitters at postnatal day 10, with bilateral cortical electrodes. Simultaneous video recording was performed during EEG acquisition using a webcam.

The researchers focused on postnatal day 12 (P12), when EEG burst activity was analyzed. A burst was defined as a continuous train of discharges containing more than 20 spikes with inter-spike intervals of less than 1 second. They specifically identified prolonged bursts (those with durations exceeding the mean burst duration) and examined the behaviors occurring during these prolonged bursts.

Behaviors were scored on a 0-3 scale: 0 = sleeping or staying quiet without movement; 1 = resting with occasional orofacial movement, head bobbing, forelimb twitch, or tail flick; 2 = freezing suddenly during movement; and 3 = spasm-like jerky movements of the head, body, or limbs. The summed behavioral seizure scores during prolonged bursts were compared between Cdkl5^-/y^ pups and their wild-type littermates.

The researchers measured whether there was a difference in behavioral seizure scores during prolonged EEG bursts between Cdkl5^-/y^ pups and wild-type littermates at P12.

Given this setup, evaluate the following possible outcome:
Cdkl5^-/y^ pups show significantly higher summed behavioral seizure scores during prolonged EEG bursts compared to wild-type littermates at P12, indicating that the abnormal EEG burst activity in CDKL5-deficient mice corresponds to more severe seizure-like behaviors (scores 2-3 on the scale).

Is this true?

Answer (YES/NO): NO